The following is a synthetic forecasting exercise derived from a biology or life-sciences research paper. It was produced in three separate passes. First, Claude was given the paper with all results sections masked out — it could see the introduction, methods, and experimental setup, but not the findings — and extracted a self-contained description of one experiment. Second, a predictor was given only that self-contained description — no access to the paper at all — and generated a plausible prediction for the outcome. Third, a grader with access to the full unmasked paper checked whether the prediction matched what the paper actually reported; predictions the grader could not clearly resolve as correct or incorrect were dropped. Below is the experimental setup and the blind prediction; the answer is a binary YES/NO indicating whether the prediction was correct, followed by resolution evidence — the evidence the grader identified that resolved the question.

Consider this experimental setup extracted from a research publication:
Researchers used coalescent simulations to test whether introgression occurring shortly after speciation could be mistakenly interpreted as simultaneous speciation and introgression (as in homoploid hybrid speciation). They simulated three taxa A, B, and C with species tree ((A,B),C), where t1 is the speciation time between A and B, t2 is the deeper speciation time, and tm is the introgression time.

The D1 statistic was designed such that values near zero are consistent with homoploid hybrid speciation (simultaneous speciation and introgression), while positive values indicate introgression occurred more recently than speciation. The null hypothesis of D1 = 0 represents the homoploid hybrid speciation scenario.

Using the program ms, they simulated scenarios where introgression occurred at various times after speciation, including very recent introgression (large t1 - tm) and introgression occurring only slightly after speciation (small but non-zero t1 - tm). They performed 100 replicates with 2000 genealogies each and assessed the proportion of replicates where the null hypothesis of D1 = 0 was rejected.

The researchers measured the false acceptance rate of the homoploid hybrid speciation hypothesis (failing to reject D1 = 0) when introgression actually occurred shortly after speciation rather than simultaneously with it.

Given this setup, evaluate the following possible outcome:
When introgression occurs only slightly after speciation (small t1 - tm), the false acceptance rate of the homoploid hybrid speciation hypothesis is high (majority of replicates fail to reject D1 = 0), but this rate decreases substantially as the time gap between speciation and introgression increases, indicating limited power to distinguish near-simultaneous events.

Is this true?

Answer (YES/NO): YES